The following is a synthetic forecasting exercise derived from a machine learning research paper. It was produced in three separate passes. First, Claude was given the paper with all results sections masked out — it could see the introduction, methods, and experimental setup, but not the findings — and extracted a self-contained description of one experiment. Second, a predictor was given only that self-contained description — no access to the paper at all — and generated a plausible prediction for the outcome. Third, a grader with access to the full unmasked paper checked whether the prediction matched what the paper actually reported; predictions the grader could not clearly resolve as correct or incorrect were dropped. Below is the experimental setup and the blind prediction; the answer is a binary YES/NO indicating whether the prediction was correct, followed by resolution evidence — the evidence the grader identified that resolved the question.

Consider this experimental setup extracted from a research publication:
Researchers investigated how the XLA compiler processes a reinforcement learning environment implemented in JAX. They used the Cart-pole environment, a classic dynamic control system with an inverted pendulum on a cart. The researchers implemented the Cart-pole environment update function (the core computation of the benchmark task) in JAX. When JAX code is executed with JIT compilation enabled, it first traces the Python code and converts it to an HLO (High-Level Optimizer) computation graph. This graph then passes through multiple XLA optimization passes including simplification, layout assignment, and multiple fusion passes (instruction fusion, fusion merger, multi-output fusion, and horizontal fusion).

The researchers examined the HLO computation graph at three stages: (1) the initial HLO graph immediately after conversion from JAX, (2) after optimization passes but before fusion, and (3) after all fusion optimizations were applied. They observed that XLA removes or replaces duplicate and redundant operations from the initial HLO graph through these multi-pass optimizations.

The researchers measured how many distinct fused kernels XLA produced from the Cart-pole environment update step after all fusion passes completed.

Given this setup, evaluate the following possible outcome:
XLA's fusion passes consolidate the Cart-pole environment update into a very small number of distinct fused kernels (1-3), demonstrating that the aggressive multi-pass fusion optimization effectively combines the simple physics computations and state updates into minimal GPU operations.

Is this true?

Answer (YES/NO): NO